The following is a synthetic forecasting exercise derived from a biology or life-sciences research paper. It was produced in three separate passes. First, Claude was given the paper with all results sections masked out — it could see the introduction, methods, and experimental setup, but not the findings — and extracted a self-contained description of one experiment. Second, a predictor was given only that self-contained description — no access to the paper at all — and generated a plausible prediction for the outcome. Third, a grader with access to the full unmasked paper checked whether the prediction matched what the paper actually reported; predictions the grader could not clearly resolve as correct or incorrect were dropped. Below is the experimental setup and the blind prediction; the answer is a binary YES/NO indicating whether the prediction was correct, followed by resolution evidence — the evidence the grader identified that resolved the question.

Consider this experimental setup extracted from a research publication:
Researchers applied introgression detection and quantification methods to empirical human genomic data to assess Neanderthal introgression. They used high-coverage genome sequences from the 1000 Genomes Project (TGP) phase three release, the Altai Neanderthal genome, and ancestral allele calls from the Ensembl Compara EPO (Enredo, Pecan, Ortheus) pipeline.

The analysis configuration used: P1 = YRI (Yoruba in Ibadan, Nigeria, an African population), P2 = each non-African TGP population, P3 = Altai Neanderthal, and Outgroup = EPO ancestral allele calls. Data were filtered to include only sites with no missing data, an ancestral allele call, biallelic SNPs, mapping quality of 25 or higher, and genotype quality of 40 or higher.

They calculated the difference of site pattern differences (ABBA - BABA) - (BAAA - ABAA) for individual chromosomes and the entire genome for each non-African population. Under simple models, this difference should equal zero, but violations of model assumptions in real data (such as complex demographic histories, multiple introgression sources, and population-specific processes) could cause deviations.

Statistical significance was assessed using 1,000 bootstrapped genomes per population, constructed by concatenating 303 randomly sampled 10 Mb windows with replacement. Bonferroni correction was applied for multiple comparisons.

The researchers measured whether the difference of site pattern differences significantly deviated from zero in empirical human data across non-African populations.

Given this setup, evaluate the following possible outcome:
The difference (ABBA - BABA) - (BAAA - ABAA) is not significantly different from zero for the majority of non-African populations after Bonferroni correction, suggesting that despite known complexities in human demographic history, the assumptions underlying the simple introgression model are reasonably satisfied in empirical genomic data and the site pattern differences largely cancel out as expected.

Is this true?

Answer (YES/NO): YES